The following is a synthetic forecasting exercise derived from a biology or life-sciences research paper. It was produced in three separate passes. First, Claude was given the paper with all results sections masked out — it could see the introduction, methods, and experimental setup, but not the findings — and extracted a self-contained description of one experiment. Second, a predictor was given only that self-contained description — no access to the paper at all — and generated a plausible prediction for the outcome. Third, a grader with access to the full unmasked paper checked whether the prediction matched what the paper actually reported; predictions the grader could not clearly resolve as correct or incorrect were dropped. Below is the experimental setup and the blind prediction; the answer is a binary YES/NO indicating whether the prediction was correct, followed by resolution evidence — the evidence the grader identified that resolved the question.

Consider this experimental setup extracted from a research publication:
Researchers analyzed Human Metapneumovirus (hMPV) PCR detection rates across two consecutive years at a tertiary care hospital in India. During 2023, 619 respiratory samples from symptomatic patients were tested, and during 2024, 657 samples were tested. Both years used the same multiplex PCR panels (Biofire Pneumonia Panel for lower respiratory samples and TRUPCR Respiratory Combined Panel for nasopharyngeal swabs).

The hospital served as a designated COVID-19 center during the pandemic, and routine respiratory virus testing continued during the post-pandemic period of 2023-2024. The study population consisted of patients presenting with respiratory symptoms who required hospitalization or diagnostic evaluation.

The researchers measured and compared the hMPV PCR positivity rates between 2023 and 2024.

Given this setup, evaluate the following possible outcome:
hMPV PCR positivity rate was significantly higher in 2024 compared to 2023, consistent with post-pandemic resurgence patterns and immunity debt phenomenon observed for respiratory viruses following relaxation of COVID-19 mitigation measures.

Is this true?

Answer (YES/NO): NO